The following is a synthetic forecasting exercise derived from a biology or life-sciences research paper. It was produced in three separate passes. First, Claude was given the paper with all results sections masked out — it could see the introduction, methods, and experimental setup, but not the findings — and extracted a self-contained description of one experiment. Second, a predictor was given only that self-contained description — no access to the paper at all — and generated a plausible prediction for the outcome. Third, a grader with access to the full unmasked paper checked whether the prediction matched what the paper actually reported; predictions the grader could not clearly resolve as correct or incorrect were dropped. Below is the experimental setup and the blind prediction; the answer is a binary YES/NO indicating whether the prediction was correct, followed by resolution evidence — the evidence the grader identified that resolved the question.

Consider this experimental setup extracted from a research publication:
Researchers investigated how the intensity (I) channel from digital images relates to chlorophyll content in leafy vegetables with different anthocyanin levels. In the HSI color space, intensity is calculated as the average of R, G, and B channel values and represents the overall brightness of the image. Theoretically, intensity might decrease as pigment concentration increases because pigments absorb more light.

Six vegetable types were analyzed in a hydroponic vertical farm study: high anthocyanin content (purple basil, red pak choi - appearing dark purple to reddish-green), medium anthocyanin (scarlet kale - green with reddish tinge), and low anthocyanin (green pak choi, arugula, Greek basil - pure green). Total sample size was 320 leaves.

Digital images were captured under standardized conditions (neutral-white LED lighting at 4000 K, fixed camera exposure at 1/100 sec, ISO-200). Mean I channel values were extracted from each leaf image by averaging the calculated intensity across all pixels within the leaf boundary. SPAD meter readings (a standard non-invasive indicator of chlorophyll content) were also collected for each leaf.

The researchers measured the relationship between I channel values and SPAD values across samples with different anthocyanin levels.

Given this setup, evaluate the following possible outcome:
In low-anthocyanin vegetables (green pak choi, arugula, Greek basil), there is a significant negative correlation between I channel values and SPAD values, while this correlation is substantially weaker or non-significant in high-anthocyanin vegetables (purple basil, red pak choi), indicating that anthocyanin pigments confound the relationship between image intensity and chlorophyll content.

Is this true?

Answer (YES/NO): NO